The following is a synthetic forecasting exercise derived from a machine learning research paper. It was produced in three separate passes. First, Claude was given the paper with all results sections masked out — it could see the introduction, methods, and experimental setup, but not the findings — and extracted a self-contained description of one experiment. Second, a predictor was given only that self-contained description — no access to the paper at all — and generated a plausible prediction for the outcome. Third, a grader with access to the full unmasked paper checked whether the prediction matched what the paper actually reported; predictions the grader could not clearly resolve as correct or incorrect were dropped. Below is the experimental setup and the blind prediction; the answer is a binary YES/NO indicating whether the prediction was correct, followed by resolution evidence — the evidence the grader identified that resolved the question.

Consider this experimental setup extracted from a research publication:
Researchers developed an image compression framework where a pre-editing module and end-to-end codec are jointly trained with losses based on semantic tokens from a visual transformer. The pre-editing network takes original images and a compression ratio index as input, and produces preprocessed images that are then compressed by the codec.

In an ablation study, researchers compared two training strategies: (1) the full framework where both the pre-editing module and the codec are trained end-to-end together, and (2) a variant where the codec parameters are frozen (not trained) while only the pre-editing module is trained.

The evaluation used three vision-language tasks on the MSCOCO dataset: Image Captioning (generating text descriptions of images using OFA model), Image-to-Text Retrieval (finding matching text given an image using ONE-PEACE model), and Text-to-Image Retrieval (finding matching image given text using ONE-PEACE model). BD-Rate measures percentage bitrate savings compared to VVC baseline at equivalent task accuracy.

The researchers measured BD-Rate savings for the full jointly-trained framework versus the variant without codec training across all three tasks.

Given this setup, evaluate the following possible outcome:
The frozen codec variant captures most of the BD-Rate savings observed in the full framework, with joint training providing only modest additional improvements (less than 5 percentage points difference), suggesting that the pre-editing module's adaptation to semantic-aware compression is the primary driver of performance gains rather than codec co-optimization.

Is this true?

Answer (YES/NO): NO